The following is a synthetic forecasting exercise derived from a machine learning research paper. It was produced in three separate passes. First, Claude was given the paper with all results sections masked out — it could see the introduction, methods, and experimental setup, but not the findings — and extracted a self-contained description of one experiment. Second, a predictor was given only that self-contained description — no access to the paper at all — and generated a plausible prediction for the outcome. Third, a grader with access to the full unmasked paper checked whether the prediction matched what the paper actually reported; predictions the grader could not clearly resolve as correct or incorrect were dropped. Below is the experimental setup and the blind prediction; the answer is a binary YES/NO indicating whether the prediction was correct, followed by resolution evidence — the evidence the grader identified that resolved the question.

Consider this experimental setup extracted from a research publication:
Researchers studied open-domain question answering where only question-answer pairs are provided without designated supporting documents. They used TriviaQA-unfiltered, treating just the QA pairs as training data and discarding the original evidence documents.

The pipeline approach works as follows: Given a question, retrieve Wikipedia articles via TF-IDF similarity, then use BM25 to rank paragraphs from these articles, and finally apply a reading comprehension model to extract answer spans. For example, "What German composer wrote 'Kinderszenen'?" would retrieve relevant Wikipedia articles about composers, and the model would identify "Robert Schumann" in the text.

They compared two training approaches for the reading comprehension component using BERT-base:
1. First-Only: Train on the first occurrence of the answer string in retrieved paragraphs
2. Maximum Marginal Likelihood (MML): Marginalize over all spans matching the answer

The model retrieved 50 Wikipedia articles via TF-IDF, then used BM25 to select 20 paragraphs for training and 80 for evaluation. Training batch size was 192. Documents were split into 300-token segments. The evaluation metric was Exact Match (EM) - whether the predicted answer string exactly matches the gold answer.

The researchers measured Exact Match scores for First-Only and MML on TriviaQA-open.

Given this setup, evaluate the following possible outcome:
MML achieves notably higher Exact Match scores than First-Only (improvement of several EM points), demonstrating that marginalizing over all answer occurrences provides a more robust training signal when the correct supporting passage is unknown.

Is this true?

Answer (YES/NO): NO